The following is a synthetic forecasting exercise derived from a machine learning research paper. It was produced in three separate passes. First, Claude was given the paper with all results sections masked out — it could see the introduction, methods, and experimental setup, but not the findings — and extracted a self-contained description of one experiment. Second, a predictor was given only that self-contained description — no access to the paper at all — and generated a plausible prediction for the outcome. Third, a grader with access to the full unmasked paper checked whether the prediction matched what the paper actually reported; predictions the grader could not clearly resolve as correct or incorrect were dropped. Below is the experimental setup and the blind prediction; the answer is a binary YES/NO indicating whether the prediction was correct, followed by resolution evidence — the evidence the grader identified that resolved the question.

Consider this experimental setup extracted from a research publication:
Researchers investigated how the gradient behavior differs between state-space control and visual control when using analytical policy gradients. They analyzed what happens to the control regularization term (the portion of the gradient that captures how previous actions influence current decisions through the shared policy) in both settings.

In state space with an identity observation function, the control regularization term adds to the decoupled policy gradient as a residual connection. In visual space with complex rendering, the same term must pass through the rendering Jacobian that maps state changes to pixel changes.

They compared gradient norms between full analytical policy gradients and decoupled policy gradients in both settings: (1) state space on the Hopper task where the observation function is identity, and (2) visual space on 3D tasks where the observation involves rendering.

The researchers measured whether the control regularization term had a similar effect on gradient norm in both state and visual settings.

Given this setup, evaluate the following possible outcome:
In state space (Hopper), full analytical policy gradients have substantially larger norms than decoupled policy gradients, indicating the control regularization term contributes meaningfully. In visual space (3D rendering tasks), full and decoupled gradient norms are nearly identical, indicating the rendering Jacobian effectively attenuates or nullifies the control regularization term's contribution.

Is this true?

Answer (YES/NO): NO